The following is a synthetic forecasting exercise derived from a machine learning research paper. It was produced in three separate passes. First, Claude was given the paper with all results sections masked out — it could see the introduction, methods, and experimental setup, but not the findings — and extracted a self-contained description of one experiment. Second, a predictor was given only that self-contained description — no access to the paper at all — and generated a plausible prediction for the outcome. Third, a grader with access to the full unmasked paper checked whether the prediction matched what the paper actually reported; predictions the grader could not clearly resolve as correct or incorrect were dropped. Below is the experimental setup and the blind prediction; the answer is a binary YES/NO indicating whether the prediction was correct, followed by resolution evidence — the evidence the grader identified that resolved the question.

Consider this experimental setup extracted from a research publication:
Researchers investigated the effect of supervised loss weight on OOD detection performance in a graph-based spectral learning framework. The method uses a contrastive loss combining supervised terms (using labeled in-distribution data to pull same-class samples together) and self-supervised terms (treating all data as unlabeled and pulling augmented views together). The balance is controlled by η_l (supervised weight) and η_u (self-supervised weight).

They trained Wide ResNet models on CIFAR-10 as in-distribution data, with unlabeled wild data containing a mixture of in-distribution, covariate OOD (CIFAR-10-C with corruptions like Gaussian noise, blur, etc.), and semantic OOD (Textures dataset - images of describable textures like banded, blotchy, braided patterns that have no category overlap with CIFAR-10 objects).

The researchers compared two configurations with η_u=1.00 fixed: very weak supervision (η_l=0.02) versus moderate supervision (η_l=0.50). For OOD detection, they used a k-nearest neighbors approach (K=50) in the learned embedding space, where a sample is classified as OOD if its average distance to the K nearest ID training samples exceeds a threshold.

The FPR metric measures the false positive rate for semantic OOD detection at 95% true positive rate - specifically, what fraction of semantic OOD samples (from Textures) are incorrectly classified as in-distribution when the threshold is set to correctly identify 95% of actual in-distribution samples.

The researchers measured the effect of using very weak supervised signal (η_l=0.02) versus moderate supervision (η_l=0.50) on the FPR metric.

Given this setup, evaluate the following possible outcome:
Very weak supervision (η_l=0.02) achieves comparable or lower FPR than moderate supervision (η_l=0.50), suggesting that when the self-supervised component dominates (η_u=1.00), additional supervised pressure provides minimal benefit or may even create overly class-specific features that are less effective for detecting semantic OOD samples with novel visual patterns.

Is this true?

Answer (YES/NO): NO